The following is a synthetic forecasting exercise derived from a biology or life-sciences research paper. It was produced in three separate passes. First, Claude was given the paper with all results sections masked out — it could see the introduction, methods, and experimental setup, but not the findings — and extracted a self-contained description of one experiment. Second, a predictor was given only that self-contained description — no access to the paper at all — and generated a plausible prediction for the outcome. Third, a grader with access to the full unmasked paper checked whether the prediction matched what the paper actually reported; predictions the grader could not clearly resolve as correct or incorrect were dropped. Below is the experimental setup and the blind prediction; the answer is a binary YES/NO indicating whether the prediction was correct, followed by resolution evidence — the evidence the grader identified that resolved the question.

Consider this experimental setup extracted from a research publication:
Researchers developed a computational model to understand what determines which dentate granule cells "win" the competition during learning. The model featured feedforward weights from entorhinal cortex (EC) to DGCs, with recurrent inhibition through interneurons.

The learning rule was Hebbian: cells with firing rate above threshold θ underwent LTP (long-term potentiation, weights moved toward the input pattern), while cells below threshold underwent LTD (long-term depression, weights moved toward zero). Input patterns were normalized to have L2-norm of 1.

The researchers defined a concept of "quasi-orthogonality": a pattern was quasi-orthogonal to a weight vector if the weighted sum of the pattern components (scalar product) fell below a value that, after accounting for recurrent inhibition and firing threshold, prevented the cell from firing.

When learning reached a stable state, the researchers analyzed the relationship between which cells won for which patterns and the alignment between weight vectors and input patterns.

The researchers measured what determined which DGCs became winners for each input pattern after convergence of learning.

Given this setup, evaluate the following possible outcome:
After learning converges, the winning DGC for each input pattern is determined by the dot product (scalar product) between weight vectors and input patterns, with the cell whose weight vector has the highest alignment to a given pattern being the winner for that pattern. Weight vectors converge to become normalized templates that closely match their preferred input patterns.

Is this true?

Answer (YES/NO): YES